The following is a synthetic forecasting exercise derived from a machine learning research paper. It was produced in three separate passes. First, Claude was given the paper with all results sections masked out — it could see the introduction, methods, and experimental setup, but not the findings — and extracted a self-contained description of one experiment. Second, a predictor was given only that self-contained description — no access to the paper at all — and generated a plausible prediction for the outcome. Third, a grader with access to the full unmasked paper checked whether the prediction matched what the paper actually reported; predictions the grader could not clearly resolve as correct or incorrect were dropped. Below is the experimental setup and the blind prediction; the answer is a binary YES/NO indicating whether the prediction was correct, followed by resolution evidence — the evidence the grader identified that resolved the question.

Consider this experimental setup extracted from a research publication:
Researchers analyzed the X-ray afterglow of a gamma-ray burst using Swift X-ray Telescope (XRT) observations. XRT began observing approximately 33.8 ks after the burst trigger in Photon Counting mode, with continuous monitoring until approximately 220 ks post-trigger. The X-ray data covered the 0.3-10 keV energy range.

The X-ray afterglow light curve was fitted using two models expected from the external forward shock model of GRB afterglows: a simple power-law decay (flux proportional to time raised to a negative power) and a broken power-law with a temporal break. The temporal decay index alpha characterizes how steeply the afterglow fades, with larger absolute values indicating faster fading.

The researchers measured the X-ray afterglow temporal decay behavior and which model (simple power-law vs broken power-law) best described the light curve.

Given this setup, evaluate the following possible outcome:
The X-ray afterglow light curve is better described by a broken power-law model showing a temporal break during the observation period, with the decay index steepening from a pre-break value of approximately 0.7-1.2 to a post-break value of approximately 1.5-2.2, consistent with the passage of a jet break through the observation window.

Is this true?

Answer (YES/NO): NO